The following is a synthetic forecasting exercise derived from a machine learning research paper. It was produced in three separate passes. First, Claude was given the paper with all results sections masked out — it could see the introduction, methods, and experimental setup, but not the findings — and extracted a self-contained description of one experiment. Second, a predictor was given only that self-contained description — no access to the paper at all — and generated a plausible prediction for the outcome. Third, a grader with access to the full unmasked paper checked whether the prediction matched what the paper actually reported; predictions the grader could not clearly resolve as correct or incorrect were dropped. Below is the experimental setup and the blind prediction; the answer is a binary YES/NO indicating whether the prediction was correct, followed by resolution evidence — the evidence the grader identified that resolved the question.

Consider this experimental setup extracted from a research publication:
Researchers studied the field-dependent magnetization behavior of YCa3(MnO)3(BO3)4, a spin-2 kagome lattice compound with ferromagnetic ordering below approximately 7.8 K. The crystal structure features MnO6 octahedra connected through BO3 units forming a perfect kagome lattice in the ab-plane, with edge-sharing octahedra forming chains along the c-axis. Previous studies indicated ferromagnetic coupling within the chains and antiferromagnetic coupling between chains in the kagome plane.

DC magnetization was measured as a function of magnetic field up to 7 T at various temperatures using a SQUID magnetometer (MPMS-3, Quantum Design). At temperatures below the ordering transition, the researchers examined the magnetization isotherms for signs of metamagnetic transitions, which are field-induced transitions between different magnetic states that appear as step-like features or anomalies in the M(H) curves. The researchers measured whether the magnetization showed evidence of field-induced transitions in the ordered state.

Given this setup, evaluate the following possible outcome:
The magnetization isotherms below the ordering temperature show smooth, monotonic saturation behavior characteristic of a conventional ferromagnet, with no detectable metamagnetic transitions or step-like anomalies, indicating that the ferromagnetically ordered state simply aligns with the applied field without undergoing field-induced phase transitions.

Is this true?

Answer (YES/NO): NO